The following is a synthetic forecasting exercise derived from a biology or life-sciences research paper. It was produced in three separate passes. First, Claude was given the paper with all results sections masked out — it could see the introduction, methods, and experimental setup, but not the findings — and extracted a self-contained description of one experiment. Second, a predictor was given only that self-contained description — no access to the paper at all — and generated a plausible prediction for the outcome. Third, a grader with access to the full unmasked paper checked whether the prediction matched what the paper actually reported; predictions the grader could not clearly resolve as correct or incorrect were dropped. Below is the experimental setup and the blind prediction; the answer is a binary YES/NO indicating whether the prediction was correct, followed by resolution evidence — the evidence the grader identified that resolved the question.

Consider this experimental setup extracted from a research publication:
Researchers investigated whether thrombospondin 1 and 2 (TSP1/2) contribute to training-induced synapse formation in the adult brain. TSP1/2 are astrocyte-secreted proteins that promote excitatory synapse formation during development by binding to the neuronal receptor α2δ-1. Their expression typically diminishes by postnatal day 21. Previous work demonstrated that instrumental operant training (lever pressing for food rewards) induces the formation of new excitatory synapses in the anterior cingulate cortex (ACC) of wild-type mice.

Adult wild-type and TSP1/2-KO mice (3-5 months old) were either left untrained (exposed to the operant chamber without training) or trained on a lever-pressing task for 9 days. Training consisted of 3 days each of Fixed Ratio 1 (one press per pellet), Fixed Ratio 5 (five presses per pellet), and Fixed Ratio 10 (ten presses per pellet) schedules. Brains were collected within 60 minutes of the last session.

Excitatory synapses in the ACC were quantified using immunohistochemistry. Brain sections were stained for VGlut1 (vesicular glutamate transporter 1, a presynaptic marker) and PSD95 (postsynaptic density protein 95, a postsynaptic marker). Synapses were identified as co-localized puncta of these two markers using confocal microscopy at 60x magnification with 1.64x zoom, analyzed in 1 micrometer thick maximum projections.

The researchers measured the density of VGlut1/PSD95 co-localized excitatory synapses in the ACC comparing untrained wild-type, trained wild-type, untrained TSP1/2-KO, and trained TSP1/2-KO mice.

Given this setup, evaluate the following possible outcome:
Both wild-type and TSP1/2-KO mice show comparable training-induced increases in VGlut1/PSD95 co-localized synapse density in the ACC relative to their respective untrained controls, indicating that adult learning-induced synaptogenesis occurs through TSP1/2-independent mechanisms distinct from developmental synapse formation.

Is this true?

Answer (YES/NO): YES